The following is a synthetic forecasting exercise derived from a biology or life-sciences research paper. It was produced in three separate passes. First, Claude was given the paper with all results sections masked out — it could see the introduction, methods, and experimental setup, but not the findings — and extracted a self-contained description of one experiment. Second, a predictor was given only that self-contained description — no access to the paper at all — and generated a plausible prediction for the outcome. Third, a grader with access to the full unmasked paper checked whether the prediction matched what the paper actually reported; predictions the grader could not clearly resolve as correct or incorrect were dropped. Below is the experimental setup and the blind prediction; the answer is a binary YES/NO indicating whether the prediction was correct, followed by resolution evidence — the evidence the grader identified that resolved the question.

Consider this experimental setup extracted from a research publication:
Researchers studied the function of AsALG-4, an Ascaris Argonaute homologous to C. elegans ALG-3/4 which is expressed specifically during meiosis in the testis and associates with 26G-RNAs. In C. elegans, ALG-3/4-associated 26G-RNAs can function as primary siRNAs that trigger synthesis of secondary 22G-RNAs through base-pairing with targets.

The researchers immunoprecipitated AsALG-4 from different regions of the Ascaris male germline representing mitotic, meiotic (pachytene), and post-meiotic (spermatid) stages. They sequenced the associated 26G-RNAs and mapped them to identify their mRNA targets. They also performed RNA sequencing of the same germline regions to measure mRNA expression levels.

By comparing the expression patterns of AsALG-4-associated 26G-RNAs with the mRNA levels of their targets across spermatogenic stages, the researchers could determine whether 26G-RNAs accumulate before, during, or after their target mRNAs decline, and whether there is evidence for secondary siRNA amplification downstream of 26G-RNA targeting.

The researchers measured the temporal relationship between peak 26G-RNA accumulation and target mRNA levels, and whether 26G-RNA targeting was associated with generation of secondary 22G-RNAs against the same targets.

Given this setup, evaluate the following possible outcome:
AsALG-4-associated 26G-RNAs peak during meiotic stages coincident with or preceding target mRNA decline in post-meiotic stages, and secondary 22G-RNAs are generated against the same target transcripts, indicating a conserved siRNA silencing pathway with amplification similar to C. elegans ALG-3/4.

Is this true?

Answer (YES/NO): NO